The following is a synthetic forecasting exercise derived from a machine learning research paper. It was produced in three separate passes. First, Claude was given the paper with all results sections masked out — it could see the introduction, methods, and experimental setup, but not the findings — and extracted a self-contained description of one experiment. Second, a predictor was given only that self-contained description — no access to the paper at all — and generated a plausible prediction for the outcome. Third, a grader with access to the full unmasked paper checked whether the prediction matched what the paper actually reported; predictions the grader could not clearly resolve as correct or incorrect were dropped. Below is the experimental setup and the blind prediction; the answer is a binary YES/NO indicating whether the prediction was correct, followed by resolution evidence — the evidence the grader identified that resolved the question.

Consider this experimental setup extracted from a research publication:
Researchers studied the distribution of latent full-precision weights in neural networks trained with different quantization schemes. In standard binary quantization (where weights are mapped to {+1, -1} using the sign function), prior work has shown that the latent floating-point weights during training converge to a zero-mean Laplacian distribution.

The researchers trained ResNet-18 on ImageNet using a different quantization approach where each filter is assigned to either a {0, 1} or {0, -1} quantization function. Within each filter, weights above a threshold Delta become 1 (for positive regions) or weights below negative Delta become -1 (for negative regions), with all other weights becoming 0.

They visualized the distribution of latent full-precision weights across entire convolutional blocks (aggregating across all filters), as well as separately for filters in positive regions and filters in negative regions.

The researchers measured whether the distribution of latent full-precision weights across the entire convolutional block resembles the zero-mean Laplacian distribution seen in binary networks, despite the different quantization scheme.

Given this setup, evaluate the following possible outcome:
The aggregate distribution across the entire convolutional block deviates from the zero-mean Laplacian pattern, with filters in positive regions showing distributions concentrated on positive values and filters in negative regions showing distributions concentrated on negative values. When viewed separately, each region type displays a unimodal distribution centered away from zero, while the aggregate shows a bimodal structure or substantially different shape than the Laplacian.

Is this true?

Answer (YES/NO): NO